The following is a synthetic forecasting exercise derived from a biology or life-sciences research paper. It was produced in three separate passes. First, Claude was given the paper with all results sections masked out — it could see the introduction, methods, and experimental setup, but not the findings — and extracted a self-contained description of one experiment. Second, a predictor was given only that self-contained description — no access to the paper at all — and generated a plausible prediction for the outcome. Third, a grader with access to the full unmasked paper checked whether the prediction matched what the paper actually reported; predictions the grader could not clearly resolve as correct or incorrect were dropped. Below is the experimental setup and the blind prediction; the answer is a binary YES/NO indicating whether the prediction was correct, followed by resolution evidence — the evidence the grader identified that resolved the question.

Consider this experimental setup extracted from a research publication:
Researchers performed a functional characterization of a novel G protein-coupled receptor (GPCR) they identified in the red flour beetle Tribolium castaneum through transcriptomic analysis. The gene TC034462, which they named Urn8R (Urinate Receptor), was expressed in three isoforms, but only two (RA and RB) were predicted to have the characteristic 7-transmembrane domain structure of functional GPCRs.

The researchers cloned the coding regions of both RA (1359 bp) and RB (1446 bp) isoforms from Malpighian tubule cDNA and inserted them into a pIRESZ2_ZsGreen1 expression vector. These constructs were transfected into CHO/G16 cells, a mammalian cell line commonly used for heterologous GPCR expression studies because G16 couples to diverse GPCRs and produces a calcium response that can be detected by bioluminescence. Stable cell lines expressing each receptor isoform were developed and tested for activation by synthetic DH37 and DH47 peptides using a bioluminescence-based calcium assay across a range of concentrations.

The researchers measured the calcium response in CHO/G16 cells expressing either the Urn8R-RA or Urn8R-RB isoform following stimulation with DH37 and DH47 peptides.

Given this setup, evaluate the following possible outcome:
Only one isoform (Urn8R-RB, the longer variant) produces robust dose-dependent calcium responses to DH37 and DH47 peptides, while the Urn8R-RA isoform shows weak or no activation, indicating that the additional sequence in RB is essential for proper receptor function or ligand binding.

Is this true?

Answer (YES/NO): NO